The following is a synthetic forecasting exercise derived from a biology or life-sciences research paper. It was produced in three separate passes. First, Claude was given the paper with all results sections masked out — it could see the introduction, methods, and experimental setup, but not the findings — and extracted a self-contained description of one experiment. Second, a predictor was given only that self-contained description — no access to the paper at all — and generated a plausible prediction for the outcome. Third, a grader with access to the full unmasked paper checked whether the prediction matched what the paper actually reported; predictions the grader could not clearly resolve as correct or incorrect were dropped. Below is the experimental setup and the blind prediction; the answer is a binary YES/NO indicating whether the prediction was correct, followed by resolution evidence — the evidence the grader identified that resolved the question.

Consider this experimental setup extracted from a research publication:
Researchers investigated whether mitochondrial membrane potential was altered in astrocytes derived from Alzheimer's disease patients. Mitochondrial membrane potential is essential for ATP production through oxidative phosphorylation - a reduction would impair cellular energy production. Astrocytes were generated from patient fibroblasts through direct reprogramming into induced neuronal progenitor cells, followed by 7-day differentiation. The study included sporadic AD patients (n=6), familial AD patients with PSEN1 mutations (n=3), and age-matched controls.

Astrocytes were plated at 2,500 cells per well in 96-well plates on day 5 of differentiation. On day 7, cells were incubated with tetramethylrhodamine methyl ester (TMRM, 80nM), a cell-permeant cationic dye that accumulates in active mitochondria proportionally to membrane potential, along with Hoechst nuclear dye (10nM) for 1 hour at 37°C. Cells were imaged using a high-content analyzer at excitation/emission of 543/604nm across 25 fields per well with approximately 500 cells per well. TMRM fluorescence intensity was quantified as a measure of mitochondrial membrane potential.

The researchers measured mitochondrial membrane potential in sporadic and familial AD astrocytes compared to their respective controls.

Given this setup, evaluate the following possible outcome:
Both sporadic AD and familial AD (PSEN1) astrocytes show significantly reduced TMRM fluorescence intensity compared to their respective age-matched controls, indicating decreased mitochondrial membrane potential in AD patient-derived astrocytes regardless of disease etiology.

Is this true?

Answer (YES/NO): NO